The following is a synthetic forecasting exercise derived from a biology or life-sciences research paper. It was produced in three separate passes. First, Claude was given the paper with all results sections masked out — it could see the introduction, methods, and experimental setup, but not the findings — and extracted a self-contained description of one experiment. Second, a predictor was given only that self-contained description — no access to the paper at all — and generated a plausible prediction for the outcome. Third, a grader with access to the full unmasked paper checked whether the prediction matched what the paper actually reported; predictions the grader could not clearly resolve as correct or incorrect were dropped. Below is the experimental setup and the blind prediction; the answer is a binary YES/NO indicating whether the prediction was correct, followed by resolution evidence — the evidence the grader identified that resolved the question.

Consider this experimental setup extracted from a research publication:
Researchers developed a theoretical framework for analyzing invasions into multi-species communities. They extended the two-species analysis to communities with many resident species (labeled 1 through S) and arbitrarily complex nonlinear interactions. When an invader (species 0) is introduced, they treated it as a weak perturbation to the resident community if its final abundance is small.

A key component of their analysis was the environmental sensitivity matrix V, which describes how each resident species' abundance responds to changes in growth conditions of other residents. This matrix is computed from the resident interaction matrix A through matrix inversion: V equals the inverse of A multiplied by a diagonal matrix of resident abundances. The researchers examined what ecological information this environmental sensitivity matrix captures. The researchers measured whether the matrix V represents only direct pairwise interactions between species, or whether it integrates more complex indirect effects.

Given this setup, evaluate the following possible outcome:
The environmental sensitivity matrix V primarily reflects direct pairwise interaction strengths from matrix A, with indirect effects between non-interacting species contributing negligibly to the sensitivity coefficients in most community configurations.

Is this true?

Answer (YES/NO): NO